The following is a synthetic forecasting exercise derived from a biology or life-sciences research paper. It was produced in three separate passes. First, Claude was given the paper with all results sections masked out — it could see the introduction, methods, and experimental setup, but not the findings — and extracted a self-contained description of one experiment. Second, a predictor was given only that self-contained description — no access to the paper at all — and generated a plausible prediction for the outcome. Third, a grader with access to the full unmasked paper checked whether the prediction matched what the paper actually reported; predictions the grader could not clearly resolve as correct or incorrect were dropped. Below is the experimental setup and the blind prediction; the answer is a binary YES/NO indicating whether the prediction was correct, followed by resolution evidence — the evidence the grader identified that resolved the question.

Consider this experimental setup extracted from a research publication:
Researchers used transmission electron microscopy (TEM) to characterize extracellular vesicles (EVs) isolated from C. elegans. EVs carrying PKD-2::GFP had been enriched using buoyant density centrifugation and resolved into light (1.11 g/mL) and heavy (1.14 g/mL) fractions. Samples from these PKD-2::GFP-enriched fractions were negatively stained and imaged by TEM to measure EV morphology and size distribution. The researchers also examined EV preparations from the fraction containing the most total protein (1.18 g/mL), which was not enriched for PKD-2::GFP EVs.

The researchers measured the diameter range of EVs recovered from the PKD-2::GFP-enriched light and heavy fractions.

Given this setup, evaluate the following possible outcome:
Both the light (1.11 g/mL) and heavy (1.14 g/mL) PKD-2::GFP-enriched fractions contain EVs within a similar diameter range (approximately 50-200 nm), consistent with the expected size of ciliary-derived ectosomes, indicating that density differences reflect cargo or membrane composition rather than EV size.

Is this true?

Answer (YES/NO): YES